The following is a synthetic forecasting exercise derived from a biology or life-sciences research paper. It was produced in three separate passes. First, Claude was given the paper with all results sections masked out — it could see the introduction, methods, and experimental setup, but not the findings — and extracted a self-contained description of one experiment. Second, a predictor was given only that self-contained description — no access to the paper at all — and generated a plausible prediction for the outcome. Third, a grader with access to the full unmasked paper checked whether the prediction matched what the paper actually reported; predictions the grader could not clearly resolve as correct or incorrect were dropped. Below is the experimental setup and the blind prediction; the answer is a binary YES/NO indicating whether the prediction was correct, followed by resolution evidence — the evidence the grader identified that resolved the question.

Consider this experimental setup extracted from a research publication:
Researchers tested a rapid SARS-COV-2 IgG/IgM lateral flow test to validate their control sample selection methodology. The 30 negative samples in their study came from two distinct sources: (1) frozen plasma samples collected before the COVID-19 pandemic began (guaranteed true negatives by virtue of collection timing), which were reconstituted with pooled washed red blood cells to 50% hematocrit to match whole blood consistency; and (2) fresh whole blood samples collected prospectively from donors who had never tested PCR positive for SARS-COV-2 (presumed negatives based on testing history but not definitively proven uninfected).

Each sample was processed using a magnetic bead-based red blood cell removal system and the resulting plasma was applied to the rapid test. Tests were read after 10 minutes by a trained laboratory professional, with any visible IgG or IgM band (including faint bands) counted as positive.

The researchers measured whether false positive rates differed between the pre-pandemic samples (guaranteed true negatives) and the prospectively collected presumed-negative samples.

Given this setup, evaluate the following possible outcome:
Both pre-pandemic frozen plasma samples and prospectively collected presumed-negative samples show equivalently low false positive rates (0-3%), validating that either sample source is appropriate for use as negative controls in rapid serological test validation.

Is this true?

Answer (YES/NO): YES